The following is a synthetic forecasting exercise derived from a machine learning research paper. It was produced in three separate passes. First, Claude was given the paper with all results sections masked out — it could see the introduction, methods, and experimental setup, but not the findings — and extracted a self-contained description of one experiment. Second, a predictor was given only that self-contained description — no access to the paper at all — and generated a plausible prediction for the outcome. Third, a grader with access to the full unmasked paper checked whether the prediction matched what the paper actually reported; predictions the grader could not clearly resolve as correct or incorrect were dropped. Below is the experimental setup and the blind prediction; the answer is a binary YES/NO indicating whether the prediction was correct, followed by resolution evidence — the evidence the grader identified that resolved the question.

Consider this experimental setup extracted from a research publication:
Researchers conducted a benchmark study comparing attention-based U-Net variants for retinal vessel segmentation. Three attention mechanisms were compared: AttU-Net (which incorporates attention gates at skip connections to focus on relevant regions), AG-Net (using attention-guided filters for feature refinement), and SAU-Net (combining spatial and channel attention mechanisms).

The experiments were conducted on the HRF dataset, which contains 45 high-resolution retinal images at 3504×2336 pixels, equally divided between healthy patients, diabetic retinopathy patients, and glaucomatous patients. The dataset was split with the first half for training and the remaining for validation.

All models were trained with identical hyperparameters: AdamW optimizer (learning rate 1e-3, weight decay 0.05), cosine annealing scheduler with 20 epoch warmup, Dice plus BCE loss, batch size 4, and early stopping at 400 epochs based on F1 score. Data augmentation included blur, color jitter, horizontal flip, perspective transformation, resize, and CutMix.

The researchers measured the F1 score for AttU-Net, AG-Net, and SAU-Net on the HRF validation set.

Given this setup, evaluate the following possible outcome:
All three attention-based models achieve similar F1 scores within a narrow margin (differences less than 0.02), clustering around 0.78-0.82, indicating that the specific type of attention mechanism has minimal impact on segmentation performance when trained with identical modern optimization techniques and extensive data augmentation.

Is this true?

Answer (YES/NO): NO